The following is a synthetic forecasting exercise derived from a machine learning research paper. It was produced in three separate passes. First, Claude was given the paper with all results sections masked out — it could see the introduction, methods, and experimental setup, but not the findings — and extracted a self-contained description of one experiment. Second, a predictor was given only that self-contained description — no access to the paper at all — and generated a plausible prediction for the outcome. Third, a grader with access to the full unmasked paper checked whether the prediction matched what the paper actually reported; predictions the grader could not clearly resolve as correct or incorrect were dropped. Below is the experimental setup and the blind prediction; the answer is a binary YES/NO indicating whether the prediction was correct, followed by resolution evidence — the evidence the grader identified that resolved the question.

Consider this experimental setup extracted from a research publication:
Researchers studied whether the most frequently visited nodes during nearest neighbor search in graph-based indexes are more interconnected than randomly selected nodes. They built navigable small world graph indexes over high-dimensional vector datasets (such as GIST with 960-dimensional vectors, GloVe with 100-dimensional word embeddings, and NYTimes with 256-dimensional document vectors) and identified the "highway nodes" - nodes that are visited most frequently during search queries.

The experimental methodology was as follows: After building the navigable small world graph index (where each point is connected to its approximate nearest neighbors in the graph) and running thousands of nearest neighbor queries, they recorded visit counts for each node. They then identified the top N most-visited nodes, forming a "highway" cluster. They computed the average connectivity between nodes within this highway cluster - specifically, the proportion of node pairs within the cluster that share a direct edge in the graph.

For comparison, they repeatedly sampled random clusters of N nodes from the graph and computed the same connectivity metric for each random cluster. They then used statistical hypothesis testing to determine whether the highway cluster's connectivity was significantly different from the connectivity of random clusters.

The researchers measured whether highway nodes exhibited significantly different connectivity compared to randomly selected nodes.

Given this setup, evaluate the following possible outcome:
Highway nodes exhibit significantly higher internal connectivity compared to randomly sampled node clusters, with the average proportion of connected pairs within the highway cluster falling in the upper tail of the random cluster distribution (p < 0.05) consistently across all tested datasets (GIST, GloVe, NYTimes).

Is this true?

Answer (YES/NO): YES